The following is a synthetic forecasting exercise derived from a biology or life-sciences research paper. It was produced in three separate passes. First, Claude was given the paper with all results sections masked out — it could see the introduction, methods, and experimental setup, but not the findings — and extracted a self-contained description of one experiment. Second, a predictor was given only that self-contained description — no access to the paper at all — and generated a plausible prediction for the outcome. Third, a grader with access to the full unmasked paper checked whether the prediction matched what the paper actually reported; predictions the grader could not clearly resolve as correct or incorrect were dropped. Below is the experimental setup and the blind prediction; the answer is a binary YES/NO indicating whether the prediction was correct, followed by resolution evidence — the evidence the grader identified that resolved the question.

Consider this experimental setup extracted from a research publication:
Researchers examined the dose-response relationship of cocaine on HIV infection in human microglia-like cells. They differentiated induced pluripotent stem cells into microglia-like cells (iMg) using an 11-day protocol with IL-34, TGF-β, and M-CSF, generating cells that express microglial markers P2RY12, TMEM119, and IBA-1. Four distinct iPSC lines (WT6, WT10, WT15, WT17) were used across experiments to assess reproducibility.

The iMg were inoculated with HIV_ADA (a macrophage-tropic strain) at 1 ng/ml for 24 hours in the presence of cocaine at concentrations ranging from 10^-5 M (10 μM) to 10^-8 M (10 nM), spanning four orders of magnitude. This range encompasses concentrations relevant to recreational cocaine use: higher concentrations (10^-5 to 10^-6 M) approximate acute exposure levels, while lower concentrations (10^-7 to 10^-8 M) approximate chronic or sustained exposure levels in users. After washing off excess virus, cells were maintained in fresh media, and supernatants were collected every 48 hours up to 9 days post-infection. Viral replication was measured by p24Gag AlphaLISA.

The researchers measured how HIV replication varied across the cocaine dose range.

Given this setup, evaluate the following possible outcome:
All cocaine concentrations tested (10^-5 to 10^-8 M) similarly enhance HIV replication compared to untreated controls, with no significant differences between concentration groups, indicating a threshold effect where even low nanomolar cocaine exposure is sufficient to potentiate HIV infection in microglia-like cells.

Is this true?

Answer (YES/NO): NO